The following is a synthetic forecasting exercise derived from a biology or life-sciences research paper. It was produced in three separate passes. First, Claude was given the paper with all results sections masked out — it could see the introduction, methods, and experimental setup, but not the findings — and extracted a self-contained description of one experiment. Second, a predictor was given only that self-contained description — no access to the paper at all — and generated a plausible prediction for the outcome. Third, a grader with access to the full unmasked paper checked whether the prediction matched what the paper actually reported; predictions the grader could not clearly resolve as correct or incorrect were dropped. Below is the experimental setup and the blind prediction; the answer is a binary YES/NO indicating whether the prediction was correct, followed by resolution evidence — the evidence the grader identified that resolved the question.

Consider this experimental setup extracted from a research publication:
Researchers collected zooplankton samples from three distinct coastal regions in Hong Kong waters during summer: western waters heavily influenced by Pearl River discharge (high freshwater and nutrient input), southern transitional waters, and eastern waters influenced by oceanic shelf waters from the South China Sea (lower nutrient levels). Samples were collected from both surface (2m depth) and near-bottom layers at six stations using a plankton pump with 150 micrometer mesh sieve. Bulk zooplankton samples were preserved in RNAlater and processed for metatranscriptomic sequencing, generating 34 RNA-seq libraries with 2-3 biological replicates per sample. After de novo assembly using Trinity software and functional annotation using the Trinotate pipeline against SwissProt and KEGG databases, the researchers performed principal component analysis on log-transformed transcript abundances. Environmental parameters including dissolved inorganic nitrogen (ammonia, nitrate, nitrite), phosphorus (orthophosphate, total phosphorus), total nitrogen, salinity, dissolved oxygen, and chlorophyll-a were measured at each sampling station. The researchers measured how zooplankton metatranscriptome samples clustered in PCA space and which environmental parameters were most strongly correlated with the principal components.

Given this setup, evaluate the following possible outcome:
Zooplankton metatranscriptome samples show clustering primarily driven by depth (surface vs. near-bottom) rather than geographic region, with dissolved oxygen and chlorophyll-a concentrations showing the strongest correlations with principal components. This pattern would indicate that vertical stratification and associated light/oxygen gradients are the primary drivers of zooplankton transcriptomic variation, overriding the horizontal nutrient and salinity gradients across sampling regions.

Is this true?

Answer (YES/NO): NO